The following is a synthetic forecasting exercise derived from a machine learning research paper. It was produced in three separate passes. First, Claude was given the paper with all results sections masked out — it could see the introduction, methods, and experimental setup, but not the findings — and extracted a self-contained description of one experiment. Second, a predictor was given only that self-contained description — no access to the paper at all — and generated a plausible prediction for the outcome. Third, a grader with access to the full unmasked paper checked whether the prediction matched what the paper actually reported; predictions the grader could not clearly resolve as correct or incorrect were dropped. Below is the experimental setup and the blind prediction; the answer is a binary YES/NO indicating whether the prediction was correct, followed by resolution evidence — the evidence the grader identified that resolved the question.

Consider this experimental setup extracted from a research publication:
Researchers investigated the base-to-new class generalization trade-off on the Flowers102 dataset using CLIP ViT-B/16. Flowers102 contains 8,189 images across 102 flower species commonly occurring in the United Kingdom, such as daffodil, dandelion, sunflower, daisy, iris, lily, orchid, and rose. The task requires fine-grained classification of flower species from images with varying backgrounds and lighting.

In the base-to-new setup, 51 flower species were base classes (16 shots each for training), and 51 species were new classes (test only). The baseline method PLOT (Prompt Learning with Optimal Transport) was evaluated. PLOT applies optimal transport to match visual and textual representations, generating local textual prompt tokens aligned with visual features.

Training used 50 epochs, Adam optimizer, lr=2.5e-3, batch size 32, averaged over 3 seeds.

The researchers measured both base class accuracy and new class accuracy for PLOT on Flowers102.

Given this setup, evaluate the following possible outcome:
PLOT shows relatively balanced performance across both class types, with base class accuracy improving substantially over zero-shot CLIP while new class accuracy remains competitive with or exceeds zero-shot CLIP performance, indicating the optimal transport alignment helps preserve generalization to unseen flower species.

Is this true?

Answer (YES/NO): NO